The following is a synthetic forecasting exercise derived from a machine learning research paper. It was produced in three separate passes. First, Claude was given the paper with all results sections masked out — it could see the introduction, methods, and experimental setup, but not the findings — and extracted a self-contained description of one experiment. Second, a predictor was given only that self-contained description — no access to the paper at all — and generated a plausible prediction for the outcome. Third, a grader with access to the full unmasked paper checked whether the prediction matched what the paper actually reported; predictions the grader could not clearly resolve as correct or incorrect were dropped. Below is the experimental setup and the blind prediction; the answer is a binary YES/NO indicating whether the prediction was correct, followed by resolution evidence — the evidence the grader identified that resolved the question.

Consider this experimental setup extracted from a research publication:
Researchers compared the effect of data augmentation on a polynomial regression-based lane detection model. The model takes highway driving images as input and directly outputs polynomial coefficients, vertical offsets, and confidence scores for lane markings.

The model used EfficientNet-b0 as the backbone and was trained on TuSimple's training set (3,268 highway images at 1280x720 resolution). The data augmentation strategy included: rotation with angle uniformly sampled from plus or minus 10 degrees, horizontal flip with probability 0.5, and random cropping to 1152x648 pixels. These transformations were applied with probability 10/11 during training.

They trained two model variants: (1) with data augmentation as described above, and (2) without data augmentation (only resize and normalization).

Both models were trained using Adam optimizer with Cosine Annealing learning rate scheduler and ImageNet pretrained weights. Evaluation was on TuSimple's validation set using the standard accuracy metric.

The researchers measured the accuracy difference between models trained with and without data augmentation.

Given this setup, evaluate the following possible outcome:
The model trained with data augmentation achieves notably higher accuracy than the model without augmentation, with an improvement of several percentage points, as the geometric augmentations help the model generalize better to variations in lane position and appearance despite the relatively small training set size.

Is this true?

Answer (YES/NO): YES